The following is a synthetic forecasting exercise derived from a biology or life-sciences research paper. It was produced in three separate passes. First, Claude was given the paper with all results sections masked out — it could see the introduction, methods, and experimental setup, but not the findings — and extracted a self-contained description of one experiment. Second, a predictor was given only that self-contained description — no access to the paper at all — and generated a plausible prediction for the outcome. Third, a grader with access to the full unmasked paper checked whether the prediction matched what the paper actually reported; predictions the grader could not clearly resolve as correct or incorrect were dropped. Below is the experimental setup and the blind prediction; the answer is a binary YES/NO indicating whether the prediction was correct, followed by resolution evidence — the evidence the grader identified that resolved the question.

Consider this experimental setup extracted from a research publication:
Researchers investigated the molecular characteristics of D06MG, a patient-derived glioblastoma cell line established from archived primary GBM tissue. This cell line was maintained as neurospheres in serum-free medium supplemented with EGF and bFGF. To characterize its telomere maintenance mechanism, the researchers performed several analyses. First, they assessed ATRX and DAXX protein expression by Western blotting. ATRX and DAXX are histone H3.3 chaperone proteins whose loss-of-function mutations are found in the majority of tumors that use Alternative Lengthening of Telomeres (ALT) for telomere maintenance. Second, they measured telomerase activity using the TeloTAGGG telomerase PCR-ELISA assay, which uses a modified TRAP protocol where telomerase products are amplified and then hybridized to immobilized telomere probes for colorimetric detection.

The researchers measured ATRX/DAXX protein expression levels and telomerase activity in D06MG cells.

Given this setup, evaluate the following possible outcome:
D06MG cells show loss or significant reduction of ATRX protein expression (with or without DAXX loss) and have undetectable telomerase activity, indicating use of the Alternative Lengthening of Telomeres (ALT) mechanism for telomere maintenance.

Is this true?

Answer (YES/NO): NO